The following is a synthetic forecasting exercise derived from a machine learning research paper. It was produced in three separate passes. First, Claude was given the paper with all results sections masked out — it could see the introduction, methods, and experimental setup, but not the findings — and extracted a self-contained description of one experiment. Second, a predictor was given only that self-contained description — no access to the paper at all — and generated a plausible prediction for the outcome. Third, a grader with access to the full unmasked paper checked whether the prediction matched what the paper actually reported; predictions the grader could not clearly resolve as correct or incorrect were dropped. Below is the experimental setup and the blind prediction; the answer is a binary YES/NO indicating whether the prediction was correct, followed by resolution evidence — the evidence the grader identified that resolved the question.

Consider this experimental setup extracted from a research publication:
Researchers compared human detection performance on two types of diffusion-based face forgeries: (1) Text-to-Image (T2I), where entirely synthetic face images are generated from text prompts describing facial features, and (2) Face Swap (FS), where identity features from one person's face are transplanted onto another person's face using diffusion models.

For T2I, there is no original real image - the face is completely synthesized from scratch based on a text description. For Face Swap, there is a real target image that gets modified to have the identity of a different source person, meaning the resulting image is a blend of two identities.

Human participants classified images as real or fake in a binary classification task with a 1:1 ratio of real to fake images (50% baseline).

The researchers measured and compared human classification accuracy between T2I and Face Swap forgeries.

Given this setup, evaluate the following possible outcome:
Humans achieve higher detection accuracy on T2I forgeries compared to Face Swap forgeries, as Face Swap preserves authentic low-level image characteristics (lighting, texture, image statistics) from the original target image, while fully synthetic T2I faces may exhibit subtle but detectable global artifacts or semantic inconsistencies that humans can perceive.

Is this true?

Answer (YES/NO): YES